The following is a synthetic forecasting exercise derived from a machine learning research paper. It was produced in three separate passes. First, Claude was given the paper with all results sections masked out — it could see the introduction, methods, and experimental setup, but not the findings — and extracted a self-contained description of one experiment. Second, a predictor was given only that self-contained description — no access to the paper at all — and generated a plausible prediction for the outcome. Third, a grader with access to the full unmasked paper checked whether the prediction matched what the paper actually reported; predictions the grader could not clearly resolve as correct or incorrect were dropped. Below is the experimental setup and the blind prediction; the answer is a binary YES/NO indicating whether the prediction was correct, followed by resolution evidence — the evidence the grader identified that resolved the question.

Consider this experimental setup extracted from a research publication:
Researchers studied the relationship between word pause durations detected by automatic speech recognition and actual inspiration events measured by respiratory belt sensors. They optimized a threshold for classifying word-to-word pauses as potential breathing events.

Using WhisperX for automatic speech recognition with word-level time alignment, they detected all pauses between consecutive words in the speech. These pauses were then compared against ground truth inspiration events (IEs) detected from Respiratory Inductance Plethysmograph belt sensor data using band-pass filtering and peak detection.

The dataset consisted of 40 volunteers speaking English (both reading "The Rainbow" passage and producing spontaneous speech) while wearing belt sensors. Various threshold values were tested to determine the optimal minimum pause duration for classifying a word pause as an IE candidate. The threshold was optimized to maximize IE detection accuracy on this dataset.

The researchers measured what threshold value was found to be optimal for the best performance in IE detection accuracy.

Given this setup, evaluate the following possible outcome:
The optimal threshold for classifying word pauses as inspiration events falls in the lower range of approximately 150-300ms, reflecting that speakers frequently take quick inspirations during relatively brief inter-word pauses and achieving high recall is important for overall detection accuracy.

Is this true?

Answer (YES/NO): YES